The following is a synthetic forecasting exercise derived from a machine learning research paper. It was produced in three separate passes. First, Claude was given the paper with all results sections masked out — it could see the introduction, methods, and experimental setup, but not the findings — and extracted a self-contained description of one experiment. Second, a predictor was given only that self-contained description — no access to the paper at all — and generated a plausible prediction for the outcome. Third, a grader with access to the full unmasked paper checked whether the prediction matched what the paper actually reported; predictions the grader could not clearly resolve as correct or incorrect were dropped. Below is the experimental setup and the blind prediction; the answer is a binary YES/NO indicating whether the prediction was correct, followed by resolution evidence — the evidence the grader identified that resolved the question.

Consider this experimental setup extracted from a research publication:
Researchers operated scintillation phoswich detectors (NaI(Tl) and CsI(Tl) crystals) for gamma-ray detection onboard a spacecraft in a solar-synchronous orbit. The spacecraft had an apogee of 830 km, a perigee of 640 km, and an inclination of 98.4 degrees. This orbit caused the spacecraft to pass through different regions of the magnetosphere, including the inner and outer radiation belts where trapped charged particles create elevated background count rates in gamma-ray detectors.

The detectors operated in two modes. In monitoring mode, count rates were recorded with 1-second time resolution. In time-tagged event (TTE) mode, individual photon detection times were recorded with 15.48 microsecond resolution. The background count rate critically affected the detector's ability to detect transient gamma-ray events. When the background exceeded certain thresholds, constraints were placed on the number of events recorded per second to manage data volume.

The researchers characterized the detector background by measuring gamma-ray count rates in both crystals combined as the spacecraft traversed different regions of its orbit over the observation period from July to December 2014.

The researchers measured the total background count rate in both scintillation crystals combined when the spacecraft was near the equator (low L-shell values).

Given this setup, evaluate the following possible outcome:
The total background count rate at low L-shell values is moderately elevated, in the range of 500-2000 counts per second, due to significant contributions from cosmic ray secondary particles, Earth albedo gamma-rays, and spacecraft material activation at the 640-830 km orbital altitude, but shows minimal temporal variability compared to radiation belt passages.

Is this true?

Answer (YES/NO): NO